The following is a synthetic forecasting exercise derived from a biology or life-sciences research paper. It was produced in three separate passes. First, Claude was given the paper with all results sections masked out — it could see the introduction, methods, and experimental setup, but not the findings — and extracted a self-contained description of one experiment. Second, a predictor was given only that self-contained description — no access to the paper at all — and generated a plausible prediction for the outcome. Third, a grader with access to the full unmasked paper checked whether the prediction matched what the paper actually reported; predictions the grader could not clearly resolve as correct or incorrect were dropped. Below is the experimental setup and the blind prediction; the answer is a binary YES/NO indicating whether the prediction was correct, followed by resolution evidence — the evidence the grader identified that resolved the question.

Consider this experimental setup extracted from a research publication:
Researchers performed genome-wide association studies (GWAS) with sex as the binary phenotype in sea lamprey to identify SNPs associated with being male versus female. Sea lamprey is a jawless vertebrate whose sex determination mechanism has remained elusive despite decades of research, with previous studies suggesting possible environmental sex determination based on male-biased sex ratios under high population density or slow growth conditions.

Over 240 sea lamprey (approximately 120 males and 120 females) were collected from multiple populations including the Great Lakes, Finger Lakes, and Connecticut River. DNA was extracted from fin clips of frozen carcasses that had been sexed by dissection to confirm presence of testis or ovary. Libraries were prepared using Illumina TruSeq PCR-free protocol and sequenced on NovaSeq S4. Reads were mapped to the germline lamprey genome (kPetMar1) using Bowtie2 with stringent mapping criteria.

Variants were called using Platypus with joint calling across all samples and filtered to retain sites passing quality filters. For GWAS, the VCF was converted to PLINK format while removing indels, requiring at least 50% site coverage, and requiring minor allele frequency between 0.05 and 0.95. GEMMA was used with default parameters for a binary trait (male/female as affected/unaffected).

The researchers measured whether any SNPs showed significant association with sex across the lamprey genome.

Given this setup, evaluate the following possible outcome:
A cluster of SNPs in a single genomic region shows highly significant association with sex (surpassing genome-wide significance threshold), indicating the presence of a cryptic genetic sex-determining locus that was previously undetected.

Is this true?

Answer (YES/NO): NO